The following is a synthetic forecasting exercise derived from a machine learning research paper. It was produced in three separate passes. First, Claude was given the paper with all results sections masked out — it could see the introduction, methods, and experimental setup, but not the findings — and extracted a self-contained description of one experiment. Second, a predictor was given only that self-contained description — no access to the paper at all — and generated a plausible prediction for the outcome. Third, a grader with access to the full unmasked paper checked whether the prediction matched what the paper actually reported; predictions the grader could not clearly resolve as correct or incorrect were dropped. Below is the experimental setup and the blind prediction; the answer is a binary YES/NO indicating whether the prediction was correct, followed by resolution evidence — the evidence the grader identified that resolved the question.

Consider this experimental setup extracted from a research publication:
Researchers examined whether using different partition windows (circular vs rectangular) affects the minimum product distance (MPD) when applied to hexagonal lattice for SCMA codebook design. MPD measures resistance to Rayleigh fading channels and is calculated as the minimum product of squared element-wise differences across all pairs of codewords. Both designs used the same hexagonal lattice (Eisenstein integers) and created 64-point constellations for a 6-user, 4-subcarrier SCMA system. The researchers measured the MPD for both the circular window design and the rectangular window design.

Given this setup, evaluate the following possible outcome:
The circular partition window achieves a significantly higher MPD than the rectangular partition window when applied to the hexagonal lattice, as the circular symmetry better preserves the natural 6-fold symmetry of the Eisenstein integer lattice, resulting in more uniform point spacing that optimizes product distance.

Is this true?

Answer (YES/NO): NO